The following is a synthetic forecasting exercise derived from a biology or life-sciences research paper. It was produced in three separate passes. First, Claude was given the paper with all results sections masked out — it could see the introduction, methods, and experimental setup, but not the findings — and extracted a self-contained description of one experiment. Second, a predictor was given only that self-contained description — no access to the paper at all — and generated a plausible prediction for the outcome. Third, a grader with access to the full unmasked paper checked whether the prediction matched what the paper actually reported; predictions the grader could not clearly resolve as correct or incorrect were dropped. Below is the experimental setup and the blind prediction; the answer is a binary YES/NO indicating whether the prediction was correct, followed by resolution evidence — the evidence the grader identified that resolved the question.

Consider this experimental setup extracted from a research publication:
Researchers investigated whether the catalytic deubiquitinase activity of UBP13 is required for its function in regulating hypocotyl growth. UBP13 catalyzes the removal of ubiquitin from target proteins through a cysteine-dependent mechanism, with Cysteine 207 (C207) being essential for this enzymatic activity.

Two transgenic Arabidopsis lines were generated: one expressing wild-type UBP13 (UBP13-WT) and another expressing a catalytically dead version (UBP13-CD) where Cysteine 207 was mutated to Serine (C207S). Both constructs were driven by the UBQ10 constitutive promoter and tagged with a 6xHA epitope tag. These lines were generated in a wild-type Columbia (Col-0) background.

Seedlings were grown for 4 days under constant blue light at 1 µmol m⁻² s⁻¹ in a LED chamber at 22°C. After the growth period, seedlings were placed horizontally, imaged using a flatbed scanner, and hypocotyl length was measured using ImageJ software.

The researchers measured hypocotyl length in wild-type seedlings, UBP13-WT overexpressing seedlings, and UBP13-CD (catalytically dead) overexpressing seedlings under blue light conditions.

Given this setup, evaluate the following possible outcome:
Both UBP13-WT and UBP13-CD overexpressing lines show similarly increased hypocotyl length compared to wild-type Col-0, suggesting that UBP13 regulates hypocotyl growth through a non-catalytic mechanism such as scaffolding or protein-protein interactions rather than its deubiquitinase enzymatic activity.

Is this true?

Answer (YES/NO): NO